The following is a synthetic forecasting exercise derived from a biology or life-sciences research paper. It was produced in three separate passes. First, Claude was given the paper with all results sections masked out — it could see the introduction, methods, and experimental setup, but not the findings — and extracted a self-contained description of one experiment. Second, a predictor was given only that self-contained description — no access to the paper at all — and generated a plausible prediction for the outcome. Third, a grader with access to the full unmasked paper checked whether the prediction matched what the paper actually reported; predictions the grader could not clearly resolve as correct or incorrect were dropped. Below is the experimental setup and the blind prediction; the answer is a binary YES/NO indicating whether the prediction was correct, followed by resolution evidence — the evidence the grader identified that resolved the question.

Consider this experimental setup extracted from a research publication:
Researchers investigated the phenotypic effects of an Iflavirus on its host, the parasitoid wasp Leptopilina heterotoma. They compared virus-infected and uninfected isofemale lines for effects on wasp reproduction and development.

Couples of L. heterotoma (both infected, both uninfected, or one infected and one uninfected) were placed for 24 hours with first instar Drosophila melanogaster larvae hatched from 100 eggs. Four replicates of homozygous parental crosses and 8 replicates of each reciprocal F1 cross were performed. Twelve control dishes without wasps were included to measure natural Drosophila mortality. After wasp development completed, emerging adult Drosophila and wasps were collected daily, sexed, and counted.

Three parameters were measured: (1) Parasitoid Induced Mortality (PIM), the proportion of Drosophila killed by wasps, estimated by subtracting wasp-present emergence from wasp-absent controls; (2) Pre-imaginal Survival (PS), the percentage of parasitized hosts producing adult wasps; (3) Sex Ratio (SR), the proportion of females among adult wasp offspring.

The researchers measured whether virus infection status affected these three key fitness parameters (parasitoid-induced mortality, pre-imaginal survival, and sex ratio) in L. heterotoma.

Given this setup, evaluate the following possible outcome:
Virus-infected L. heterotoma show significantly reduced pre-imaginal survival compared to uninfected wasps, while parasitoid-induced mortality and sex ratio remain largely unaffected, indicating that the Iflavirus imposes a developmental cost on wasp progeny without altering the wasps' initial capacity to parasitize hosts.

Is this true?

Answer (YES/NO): NO